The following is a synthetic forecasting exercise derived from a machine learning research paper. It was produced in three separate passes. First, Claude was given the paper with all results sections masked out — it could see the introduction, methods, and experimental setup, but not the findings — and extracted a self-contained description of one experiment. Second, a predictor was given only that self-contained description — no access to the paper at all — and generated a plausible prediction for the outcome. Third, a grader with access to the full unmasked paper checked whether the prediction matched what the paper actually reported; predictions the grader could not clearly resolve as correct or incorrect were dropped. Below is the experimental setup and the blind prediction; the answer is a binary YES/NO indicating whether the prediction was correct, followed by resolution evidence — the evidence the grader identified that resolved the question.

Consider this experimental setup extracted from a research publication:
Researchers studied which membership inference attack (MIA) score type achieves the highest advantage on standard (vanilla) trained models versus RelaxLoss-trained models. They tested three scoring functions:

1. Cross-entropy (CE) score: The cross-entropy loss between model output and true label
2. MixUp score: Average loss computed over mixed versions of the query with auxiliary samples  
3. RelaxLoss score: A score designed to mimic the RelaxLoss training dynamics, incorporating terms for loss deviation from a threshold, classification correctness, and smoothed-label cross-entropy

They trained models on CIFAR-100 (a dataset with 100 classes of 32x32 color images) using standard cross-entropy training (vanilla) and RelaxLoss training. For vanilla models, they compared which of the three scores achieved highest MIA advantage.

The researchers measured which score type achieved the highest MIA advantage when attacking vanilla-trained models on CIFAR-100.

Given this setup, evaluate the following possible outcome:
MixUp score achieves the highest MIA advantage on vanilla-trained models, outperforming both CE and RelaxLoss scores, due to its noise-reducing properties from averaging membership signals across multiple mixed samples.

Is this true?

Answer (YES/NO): NO